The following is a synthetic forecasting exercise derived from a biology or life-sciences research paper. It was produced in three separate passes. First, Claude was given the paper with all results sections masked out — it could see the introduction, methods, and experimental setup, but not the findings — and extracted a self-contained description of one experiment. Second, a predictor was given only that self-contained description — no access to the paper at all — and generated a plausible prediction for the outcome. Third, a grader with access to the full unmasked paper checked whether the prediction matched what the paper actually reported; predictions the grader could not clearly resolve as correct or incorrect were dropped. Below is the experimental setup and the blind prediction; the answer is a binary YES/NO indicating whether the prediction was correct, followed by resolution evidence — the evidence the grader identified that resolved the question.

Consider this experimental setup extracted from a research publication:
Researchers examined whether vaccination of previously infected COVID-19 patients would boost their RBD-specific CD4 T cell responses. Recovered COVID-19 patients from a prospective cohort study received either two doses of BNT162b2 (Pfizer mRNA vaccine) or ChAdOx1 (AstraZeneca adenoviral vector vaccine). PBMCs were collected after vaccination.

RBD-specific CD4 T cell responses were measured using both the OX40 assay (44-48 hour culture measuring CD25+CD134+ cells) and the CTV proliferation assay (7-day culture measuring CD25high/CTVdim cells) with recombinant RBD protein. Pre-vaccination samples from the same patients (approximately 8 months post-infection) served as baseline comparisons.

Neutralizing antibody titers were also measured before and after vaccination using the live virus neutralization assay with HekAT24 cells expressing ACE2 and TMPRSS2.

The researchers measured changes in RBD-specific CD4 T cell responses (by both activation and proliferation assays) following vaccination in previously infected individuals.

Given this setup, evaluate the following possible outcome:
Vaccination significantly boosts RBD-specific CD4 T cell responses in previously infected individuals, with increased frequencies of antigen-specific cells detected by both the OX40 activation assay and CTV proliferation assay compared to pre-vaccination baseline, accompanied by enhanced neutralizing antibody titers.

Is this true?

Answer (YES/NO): NO